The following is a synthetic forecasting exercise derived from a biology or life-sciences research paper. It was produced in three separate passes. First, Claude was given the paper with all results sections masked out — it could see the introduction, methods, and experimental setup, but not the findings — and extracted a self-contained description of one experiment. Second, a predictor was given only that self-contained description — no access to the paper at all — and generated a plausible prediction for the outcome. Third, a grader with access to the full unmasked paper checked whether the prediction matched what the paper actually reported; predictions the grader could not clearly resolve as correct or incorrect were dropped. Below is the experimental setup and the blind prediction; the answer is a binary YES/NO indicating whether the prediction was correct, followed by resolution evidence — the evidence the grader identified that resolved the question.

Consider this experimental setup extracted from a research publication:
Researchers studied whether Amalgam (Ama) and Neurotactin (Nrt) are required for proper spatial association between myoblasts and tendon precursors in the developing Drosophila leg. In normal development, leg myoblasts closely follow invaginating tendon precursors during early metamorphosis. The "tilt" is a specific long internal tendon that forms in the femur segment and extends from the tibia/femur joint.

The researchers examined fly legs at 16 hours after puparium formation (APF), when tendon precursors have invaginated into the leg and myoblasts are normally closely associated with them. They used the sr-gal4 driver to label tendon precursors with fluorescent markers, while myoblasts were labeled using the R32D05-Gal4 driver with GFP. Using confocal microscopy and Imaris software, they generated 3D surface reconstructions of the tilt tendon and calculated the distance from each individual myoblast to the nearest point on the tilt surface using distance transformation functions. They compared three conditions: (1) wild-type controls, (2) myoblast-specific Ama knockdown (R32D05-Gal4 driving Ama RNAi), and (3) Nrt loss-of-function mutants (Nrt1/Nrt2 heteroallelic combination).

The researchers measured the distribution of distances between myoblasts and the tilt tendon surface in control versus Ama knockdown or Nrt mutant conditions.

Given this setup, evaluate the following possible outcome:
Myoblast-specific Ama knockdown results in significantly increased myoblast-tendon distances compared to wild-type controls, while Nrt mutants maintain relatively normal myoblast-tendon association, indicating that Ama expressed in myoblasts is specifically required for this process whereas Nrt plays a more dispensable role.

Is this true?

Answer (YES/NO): NO